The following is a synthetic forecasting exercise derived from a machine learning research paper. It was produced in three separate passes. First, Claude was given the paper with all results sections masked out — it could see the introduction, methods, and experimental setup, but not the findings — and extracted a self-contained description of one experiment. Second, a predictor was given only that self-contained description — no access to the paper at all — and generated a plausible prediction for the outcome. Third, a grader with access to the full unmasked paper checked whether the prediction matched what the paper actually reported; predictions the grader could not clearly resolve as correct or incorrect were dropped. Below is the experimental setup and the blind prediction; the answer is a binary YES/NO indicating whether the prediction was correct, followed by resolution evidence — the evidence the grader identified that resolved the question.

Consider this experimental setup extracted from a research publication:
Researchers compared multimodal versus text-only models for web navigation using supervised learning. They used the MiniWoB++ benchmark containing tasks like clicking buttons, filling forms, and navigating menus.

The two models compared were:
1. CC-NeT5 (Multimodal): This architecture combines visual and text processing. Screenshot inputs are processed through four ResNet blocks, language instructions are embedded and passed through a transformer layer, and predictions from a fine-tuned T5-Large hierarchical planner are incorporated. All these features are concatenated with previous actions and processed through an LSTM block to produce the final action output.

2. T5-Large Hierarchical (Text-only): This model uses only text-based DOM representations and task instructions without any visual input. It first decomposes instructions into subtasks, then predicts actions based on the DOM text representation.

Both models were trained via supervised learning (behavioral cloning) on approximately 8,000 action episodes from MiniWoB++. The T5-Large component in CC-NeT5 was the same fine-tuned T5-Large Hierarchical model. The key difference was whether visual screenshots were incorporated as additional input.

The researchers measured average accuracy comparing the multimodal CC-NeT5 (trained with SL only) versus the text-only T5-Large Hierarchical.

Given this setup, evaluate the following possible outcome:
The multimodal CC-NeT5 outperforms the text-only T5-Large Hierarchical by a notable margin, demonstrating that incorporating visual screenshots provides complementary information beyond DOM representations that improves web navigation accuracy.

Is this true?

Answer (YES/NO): NO